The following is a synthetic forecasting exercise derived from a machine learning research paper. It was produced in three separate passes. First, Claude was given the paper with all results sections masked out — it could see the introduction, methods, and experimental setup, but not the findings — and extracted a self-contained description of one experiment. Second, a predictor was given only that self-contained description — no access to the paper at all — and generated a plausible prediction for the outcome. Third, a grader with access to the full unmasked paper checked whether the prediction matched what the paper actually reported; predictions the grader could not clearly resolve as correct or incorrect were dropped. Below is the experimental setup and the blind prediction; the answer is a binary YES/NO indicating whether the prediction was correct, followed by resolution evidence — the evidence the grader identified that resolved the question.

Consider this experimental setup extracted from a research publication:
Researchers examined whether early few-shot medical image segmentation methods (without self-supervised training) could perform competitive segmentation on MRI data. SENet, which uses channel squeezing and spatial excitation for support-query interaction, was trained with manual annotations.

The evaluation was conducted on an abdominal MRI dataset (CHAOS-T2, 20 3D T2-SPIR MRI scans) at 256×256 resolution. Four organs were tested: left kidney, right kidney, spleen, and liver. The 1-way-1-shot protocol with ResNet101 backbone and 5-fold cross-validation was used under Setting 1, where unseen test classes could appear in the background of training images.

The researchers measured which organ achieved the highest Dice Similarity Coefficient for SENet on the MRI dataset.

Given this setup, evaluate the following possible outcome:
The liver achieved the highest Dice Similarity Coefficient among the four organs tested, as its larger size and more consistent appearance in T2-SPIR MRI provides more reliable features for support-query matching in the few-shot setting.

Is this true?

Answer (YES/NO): NO